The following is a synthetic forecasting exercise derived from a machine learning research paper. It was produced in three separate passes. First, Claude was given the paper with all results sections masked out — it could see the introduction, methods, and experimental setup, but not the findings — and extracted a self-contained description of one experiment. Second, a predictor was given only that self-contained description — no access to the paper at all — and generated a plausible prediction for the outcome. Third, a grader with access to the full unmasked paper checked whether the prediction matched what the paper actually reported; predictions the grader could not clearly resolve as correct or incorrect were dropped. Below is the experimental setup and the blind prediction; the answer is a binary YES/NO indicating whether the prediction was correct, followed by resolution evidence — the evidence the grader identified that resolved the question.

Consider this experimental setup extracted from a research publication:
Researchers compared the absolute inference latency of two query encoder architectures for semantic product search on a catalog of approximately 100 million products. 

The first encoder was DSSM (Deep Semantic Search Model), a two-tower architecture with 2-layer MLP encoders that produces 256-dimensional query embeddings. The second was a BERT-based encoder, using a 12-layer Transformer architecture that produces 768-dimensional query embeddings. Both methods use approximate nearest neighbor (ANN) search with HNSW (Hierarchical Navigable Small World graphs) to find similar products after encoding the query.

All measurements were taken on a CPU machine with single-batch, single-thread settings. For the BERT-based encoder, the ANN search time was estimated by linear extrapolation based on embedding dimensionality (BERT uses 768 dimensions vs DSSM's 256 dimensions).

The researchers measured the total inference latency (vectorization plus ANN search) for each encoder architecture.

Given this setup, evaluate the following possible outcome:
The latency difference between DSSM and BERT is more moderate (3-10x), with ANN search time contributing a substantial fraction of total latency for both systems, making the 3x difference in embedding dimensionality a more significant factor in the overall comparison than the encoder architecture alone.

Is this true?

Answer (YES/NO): NO